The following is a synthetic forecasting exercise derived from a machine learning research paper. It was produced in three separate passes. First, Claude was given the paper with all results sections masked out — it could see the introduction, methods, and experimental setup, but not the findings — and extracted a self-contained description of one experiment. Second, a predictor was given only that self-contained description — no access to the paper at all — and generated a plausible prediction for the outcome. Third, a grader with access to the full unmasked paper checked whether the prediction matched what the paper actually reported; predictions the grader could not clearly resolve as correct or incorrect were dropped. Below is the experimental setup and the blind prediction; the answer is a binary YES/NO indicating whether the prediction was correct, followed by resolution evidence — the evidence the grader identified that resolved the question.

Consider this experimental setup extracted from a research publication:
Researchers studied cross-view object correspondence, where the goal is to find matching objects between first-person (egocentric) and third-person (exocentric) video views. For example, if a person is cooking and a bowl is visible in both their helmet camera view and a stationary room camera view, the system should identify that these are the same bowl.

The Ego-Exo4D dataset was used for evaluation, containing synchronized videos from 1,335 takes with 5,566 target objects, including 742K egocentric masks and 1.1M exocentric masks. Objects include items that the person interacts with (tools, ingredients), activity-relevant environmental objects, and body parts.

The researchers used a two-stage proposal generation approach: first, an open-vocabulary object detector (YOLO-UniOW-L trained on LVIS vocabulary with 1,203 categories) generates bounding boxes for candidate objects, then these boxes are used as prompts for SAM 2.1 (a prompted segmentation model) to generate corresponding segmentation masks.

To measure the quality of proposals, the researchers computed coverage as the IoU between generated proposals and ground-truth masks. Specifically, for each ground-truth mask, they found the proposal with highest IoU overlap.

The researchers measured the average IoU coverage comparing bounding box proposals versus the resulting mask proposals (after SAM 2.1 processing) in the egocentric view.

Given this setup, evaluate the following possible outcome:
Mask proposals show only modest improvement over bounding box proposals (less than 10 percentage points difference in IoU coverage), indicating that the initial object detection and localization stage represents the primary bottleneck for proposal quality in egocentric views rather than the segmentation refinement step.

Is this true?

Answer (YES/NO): NO